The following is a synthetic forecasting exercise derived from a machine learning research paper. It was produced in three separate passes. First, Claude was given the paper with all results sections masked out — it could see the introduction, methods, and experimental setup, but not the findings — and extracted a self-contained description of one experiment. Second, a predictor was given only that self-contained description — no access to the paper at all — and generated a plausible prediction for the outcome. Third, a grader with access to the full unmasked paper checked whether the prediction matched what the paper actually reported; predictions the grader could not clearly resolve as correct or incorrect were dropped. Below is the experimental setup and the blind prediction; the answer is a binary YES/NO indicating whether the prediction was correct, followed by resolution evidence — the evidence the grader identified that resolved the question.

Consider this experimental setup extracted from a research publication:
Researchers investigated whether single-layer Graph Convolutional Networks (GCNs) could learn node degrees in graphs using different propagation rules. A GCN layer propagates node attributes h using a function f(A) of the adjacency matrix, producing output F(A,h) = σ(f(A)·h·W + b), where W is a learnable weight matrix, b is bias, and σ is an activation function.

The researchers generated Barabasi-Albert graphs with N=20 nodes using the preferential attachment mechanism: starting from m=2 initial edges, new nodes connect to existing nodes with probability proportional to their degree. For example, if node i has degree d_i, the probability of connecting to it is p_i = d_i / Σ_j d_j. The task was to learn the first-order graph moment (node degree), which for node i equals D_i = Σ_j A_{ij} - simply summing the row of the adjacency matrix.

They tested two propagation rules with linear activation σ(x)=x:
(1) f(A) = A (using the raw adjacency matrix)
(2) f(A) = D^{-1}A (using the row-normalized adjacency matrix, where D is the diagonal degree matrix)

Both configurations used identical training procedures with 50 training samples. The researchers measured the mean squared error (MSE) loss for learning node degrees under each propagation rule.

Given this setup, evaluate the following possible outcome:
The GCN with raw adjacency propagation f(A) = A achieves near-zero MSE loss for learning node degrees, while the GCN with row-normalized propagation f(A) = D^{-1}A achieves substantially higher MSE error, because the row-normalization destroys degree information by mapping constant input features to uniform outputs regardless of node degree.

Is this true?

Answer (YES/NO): YES